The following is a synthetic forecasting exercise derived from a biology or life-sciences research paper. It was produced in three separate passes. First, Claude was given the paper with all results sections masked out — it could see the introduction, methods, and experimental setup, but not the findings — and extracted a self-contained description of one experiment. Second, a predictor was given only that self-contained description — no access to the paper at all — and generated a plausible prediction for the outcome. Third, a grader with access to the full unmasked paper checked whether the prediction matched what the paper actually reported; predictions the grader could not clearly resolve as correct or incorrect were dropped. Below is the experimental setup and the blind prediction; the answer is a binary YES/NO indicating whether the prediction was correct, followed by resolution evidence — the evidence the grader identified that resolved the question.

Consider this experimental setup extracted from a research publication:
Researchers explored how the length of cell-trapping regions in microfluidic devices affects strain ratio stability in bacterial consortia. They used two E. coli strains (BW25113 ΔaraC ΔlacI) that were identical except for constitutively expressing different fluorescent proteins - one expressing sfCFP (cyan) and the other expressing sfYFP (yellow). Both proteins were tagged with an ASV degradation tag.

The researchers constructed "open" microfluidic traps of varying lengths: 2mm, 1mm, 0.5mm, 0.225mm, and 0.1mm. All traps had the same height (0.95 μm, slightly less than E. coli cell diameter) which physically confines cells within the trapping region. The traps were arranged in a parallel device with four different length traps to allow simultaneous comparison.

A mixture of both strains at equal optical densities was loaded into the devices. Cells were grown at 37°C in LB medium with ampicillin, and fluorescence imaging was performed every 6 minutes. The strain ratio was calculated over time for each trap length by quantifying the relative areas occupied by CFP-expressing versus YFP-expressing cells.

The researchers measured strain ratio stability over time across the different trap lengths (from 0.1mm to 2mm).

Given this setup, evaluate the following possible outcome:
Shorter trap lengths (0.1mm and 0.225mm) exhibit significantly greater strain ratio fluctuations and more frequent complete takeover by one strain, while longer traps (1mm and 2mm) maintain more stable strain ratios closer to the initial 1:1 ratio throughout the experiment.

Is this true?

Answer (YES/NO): YES